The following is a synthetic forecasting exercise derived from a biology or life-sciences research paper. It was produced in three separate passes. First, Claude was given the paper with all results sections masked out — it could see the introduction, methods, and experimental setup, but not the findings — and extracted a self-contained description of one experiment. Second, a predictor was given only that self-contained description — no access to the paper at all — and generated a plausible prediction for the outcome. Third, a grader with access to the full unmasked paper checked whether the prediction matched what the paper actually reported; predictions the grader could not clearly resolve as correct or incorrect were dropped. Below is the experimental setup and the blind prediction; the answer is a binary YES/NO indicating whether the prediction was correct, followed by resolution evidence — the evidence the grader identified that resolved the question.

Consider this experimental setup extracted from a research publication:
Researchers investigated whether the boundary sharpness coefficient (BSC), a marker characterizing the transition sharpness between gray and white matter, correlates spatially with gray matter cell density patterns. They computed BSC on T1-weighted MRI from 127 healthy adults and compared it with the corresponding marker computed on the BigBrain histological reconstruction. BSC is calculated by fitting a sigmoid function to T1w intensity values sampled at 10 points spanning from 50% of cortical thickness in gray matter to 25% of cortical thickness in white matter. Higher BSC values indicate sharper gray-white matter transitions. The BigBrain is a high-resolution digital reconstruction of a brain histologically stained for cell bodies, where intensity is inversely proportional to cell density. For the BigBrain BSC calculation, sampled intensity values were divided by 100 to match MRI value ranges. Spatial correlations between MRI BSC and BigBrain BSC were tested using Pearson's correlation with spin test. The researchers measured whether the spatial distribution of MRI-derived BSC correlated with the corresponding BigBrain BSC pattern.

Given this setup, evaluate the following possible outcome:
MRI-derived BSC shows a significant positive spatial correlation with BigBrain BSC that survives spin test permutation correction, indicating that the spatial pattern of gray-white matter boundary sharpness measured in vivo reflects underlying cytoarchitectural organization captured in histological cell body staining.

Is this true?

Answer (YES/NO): NO